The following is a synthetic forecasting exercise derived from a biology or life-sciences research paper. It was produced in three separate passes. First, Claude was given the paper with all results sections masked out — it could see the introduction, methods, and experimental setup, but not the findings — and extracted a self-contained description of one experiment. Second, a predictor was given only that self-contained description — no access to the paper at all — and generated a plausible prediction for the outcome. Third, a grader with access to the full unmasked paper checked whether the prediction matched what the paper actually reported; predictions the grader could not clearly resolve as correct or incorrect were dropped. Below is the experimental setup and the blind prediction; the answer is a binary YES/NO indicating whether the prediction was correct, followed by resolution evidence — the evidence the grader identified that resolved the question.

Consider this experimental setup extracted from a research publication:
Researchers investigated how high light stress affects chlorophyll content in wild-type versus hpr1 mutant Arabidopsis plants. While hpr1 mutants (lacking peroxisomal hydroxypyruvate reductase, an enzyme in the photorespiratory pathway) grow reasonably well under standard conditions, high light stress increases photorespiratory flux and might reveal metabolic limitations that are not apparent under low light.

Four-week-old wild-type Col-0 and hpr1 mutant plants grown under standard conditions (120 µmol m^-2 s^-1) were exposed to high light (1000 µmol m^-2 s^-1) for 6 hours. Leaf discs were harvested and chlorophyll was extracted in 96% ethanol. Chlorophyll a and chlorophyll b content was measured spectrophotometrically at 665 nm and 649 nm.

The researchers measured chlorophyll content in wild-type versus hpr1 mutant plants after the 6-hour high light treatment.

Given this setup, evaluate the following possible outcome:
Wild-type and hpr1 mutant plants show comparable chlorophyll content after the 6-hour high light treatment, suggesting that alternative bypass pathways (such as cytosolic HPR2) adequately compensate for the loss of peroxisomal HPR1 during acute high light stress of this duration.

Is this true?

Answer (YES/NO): NO